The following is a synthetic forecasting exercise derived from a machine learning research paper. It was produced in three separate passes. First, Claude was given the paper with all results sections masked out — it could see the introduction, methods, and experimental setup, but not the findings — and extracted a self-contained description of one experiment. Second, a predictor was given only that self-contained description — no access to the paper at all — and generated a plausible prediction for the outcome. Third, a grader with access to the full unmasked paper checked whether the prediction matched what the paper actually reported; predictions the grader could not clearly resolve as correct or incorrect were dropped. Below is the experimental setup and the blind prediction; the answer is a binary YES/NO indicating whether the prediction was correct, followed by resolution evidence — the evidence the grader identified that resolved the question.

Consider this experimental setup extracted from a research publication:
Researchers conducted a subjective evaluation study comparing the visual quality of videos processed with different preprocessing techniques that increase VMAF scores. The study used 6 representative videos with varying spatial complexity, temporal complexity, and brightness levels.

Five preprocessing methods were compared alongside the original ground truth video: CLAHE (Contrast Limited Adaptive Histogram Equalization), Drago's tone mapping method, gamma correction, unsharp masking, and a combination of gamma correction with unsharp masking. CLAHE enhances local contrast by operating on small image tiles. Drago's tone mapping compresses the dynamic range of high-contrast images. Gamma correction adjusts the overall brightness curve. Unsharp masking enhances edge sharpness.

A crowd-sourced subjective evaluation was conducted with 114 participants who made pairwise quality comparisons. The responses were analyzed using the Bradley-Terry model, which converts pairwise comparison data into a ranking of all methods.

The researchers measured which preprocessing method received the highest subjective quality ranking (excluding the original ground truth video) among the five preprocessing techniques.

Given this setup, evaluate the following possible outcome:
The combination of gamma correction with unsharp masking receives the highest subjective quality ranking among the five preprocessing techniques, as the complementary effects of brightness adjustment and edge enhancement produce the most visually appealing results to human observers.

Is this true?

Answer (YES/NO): NO